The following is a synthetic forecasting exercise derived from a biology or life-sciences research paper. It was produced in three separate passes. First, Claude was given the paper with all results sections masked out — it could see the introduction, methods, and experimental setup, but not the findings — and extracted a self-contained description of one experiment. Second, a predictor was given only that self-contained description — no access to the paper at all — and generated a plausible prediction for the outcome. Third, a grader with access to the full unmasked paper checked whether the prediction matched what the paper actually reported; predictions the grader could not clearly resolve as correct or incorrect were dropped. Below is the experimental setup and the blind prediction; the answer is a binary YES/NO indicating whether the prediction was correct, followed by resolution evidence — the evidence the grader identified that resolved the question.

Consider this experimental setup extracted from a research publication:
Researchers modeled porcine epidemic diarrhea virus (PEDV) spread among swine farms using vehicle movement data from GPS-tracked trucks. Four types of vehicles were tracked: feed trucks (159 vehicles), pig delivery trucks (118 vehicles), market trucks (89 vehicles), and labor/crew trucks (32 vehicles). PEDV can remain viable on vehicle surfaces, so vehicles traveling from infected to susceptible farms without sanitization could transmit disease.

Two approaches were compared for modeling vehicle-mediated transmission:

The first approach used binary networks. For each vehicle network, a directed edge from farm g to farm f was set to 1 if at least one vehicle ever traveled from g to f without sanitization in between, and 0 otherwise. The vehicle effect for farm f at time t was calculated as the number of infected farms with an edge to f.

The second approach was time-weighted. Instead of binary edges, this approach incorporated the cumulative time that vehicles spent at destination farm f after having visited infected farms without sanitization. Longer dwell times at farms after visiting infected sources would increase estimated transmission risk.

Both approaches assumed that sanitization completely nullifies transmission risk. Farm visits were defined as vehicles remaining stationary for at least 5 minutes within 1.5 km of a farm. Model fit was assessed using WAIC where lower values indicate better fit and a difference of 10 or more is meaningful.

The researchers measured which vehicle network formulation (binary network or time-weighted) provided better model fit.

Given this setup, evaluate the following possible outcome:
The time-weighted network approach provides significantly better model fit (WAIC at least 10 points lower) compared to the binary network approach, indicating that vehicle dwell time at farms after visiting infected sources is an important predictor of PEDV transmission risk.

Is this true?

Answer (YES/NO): NO